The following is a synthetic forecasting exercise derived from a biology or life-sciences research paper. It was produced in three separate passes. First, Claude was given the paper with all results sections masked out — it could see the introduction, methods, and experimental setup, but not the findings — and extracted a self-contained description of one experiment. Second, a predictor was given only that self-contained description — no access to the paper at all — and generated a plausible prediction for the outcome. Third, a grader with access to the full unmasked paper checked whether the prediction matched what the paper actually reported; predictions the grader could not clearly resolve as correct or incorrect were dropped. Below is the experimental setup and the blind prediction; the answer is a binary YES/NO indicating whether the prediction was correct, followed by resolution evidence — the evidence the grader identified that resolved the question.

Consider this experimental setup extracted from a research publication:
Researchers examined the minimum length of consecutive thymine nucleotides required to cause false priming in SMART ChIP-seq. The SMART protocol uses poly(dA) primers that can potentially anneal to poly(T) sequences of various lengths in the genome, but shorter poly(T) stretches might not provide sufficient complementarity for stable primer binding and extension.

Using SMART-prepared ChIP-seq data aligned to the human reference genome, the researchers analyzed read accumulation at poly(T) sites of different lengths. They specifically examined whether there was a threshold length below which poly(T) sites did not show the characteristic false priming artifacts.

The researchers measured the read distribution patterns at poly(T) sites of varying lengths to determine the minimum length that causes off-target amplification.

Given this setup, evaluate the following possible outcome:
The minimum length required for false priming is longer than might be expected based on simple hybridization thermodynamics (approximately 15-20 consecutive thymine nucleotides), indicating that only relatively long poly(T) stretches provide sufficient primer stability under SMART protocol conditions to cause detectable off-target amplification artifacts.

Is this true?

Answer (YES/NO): NO